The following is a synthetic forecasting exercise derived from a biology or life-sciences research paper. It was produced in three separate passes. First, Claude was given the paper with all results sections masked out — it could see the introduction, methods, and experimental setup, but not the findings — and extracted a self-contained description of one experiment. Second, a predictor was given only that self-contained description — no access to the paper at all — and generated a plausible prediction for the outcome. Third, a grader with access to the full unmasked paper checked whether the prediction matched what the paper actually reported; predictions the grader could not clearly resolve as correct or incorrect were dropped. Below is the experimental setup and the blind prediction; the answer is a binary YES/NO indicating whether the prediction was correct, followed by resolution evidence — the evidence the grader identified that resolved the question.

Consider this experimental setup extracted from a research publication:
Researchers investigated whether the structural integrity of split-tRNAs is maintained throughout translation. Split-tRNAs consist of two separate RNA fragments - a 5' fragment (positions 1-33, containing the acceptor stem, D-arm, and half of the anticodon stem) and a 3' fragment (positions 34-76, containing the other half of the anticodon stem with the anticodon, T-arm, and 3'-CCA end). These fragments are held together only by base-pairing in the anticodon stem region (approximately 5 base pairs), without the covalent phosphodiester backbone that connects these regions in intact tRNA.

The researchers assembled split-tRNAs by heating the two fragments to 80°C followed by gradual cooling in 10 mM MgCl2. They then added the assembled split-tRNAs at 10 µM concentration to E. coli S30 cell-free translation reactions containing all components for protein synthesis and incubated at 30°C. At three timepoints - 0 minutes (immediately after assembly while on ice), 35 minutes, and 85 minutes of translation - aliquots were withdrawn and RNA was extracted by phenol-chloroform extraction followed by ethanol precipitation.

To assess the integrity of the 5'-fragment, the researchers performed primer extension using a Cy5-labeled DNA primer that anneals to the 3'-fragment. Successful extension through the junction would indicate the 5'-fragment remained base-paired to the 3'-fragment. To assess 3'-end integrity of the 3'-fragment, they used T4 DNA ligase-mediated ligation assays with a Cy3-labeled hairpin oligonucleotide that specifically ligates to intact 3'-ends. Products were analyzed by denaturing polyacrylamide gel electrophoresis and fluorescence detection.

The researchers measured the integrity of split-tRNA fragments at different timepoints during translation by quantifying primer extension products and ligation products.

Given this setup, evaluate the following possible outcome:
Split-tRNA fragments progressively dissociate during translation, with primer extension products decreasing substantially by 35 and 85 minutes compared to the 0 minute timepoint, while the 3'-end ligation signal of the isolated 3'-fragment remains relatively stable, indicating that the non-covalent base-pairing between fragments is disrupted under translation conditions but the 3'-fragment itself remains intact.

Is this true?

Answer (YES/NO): NO